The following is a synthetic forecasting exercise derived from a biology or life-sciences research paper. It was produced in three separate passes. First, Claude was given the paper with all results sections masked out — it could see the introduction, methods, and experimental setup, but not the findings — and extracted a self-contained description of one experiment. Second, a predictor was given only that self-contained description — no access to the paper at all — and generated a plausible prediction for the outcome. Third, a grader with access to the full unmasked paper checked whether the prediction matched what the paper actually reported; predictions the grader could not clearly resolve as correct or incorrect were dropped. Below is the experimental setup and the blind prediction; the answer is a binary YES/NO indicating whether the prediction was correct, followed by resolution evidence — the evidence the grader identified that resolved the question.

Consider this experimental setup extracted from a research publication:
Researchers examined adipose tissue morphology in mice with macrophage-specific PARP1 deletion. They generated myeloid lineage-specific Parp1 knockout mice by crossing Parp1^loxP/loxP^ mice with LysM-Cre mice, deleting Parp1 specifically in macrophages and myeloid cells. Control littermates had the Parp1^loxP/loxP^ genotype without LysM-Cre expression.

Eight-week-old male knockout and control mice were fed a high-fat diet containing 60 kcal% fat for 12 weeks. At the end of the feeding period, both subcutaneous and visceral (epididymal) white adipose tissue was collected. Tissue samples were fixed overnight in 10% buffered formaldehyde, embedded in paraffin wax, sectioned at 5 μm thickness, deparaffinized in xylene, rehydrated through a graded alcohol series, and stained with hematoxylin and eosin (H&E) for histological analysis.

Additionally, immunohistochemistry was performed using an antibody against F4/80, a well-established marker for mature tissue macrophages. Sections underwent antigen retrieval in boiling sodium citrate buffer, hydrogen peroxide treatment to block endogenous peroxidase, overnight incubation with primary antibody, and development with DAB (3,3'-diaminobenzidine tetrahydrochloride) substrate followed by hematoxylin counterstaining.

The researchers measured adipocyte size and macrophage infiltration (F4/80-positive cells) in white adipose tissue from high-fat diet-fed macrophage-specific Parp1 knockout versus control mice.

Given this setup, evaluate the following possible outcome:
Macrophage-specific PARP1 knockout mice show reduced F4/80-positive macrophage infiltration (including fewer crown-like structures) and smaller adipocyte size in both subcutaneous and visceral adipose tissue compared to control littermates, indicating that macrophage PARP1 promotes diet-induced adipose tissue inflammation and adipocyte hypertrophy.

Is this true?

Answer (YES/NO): NO